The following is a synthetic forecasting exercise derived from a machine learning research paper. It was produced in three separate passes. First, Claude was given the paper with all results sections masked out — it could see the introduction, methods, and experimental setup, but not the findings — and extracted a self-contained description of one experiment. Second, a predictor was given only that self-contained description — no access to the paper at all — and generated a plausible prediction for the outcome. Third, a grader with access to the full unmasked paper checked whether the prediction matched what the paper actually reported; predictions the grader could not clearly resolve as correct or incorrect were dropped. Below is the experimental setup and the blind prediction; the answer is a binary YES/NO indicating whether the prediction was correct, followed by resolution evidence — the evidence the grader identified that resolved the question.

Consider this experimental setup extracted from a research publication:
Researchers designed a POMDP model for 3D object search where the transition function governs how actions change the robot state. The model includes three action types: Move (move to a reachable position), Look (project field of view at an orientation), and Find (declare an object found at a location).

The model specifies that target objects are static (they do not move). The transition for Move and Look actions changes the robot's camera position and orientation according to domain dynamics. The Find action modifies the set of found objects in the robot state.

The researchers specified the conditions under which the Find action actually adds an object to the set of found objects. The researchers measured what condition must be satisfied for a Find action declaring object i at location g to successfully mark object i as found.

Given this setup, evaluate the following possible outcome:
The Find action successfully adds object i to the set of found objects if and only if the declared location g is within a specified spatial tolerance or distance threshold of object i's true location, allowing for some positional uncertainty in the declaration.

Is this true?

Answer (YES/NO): NO